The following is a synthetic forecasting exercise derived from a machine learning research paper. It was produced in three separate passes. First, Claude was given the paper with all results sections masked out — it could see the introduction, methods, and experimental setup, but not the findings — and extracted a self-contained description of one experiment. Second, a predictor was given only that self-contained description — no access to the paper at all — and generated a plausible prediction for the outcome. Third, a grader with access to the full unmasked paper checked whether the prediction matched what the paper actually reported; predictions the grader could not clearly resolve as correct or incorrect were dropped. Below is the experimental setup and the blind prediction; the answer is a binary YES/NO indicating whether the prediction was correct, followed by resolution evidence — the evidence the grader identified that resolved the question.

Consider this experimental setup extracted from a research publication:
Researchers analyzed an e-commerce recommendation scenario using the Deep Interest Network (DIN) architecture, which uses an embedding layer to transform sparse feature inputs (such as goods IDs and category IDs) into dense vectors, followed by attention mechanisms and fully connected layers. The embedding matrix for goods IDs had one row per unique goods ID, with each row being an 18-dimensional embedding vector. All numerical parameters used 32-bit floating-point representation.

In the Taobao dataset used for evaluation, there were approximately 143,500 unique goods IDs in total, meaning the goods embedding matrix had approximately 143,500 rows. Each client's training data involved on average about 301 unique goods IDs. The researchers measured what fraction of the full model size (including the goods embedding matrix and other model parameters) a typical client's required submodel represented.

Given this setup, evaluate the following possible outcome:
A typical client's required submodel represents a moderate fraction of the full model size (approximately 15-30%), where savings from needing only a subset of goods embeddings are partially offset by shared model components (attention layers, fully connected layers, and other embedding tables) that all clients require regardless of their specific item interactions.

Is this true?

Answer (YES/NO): NO